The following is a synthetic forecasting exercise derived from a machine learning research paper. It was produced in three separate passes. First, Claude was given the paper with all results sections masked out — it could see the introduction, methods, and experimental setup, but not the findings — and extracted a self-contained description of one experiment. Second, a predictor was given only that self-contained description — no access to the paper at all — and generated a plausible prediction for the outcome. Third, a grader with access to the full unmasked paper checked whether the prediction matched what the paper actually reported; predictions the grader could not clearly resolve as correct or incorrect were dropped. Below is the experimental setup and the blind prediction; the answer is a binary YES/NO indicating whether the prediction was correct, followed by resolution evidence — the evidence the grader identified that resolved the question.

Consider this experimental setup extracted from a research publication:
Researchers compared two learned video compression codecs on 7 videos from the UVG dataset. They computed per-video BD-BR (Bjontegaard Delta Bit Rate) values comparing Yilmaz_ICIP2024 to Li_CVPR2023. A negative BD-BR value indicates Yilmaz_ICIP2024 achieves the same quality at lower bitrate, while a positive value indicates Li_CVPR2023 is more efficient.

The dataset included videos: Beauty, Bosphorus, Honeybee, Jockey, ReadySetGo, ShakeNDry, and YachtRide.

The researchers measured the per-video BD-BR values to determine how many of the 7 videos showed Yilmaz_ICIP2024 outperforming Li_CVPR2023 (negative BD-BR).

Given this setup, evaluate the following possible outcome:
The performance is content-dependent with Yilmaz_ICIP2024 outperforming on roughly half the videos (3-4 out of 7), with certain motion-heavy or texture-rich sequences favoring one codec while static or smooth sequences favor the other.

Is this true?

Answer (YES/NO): NO